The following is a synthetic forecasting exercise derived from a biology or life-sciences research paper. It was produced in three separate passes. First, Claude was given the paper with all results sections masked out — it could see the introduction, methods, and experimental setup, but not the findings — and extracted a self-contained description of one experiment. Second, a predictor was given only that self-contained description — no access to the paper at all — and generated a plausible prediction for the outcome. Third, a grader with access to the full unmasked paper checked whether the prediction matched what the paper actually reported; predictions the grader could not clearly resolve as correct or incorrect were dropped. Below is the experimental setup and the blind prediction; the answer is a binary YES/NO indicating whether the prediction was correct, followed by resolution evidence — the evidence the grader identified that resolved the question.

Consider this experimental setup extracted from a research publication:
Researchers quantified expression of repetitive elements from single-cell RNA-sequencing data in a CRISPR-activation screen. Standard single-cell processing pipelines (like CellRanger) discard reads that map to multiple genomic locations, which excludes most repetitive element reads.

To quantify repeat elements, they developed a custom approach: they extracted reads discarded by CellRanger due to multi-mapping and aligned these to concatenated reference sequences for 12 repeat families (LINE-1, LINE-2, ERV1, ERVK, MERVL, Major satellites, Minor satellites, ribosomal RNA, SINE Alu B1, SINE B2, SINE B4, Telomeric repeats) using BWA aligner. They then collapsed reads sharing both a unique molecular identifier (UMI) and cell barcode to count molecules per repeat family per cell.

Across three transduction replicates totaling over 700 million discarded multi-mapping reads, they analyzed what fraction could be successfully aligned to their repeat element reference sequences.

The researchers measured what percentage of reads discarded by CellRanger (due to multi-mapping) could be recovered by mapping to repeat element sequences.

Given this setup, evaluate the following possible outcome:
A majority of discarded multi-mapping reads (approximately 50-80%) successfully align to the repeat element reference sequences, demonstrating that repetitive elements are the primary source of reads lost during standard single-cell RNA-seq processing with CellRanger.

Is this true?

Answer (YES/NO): NO